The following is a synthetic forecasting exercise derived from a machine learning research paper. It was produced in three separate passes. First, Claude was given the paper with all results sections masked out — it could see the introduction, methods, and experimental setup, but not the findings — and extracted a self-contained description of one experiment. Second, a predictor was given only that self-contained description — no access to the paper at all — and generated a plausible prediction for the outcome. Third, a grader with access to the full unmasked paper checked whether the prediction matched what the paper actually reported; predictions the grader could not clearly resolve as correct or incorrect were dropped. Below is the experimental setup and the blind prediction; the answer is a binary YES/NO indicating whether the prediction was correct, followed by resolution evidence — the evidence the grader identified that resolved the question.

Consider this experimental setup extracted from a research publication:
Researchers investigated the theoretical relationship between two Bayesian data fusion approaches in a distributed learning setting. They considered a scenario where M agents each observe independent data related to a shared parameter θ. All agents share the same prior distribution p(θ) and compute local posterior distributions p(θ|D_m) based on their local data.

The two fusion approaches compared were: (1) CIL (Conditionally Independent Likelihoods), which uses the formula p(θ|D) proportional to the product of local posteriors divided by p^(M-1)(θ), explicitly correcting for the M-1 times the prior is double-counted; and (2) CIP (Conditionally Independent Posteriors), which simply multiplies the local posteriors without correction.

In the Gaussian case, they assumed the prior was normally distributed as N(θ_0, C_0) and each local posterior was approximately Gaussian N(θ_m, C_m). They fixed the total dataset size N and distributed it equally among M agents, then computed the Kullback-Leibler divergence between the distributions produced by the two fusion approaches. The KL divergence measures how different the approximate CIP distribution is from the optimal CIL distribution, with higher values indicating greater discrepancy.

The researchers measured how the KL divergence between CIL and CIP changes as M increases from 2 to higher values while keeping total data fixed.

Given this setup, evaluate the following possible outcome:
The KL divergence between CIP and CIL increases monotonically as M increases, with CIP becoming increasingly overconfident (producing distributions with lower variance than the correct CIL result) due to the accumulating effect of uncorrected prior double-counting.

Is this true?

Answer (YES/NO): YES